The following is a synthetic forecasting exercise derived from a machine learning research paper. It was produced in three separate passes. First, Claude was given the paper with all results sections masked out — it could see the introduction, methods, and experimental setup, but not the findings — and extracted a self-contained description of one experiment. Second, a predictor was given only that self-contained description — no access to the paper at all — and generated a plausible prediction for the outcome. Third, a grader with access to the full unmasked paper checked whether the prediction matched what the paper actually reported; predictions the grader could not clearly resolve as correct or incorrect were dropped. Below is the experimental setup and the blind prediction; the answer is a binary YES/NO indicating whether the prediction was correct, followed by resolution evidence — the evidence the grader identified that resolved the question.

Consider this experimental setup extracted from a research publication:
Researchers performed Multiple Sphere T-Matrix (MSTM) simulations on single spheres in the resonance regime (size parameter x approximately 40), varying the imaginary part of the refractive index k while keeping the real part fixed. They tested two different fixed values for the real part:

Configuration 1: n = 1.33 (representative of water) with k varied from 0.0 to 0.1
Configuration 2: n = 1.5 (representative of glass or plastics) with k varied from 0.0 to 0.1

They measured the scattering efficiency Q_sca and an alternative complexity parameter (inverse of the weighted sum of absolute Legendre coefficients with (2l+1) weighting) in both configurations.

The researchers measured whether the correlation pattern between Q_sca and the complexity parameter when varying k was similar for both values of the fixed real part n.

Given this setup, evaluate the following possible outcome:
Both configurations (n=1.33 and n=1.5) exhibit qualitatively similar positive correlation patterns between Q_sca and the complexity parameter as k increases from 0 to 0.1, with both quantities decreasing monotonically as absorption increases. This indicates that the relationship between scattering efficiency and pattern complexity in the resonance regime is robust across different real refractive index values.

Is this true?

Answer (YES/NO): YES